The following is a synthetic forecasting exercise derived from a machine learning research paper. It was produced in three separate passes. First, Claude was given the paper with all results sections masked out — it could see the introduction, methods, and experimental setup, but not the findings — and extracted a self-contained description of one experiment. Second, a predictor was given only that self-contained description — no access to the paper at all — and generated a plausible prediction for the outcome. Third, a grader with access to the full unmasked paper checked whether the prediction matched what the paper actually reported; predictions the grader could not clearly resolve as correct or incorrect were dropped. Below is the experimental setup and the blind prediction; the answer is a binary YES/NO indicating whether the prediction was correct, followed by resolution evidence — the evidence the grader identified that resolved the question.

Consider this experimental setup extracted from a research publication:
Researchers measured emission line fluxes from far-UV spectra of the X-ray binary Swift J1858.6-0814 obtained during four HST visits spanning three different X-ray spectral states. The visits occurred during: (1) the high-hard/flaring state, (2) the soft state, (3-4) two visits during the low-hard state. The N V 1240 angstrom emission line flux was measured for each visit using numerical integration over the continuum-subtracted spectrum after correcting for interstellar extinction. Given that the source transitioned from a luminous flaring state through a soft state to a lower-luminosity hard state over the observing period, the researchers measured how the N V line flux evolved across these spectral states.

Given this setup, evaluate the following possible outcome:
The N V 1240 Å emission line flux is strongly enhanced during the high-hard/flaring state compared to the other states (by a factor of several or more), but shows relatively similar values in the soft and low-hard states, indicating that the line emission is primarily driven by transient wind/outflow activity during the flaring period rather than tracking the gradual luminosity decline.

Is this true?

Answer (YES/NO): NO